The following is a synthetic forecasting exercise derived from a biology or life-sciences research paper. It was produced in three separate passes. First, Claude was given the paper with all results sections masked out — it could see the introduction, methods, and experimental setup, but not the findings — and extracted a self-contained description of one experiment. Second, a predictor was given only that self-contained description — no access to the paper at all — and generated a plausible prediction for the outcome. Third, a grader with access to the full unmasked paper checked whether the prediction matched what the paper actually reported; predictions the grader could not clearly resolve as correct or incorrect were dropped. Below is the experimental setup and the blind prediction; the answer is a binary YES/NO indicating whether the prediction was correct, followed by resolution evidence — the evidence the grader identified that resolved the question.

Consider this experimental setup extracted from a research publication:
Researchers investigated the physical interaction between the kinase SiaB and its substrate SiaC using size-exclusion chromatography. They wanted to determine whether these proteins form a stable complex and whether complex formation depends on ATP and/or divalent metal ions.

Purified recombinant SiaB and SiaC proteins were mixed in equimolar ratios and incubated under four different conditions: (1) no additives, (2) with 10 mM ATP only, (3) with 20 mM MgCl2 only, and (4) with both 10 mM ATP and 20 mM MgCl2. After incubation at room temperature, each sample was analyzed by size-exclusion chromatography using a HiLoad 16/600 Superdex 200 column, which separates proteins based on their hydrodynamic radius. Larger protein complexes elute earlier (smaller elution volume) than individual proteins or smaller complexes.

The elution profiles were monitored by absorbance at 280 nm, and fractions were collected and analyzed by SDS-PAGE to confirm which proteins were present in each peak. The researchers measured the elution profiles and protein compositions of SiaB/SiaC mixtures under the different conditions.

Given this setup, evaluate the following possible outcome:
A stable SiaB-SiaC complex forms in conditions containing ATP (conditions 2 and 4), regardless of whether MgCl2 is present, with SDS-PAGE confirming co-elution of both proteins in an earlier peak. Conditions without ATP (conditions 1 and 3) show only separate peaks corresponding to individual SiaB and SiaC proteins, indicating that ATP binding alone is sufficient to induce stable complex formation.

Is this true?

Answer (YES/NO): NO